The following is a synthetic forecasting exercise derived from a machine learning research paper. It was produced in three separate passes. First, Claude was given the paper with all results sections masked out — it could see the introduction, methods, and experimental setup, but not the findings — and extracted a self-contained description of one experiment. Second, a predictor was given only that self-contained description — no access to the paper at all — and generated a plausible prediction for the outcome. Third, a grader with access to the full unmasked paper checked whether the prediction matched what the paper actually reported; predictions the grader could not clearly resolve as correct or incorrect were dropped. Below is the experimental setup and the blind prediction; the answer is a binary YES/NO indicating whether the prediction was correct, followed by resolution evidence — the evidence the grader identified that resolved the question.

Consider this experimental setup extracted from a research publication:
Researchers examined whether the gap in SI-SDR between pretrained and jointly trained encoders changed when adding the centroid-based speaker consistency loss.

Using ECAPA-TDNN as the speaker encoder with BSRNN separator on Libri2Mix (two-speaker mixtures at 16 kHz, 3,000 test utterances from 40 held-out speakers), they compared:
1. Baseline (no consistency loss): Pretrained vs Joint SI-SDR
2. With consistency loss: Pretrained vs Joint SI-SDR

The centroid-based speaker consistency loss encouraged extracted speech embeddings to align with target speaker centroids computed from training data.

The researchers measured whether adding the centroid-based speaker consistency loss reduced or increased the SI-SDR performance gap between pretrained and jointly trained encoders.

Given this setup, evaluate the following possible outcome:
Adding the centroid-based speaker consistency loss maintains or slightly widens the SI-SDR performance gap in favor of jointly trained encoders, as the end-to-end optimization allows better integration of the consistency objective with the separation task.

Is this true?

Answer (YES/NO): YES